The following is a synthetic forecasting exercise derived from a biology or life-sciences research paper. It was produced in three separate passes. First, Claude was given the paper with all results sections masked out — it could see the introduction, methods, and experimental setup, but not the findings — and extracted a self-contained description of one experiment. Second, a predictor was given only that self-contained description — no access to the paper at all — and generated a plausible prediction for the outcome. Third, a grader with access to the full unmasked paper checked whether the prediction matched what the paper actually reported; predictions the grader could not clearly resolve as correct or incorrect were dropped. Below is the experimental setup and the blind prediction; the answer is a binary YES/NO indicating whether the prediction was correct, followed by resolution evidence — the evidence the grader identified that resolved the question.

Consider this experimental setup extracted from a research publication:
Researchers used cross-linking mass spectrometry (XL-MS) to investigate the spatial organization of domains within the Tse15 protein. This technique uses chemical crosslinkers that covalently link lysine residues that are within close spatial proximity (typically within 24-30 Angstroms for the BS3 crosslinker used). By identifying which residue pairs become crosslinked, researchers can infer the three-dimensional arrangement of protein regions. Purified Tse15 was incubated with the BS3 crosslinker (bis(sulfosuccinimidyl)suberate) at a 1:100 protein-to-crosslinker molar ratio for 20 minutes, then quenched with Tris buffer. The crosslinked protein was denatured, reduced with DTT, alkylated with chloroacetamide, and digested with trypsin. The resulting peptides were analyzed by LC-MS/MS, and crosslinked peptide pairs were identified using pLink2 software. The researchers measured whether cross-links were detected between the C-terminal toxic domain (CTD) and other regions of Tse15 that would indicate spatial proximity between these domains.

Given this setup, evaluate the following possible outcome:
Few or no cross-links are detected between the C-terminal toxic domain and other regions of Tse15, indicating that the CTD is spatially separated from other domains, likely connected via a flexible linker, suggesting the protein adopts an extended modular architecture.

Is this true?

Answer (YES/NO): NO